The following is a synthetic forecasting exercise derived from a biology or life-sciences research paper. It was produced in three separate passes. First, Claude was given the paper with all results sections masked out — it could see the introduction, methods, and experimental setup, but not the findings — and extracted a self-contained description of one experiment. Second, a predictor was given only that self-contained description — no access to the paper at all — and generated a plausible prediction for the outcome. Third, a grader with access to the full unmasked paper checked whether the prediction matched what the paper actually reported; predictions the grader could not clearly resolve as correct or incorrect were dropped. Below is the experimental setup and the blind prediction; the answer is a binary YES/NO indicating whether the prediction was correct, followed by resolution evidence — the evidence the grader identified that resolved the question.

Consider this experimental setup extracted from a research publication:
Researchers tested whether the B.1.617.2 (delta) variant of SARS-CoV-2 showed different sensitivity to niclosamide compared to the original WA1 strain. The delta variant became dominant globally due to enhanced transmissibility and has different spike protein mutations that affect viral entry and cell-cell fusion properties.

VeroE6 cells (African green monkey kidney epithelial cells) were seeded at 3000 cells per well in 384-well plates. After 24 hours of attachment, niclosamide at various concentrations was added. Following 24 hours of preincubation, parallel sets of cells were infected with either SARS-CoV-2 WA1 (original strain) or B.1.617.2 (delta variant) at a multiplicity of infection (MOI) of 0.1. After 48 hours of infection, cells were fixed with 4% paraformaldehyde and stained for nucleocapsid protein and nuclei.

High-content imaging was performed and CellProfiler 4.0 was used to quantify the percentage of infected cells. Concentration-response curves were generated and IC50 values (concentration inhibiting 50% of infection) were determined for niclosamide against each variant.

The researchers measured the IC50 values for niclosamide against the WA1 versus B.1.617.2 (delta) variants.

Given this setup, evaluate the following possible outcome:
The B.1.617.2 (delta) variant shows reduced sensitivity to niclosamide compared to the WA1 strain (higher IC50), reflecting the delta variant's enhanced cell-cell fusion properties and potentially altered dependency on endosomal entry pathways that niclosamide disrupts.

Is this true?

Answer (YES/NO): NO